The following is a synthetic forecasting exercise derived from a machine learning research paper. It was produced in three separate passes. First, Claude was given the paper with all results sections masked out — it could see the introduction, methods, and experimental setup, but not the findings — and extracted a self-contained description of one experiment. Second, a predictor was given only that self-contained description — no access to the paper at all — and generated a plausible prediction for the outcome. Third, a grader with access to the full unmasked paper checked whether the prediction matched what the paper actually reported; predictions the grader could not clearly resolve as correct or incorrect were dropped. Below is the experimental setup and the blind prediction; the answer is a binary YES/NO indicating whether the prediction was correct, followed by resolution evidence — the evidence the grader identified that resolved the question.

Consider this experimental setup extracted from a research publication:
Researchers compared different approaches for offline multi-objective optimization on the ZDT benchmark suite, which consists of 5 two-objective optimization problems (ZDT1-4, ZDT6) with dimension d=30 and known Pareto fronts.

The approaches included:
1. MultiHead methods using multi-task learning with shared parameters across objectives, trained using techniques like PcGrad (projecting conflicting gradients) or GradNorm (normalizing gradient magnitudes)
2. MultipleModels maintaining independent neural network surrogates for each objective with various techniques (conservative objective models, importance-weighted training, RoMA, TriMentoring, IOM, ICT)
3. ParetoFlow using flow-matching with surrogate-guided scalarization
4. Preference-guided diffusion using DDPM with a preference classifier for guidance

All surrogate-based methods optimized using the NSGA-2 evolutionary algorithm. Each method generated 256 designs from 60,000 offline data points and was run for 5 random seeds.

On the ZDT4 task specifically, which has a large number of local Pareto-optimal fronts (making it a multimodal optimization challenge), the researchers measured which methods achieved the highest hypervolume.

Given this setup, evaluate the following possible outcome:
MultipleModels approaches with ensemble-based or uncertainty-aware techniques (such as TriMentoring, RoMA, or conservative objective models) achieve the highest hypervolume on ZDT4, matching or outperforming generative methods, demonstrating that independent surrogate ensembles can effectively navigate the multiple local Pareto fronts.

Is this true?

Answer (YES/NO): YES